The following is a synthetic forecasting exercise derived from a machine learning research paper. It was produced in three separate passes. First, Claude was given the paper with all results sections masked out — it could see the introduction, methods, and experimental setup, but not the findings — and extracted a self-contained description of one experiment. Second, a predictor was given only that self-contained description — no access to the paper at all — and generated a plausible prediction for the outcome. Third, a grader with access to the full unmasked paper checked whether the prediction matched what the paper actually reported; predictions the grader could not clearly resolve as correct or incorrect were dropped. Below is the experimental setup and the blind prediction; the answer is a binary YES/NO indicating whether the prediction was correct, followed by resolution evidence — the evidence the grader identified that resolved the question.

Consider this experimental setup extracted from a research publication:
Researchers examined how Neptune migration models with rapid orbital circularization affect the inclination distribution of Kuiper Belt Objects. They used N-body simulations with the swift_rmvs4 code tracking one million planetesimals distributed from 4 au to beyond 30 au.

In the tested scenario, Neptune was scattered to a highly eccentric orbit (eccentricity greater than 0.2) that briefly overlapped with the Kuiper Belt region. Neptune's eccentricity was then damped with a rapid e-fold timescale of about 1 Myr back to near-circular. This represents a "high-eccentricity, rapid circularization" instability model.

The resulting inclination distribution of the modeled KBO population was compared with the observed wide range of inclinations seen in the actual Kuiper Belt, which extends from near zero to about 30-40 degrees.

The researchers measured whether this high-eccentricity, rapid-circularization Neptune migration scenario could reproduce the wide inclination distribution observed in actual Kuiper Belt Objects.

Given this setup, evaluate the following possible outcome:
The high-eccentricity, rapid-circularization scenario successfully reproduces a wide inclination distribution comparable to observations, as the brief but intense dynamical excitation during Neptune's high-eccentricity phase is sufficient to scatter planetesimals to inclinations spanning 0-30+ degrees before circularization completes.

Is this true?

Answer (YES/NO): NO